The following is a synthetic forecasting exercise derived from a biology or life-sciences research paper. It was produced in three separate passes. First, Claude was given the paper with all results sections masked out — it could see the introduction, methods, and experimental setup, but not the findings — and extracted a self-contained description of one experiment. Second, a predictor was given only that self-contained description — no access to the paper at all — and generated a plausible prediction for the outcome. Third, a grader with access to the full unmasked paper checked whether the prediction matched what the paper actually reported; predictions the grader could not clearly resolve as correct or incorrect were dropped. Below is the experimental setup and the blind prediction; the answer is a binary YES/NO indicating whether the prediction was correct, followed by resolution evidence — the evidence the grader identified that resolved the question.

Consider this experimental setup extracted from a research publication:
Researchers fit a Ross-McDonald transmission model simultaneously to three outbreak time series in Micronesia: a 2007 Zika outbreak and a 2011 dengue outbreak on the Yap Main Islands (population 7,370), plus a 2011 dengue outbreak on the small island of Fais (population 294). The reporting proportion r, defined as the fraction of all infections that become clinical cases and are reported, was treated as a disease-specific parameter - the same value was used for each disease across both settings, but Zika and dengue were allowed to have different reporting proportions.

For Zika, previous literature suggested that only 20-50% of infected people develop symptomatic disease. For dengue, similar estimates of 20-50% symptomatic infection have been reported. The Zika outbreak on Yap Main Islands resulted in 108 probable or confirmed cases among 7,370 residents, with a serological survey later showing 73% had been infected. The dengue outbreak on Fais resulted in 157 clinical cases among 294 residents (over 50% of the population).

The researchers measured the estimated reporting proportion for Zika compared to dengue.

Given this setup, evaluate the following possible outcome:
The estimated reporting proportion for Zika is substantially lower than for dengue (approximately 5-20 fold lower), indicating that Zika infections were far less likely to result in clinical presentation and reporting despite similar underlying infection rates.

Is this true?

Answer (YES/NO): NO